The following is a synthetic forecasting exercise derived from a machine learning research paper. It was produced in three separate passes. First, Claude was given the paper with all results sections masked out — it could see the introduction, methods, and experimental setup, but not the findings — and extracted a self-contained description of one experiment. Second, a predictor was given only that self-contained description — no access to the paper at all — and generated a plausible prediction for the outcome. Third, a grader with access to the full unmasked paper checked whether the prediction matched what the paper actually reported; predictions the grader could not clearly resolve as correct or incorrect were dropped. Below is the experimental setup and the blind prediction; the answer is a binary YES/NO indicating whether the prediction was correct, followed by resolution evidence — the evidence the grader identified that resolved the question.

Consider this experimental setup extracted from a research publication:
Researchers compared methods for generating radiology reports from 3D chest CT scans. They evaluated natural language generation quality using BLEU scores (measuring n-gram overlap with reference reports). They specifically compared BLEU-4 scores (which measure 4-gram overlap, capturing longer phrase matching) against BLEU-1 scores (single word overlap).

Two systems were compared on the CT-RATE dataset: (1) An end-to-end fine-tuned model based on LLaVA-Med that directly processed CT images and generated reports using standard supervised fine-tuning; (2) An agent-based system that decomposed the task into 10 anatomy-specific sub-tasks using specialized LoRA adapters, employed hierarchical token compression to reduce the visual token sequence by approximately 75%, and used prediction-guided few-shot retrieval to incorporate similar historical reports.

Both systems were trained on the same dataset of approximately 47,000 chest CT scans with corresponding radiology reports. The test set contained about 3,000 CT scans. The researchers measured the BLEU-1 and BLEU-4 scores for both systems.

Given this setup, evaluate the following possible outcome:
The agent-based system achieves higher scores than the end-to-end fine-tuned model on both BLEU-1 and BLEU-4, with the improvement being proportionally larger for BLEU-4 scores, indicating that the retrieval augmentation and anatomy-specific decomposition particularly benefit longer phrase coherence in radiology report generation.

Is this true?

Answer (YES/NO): NO